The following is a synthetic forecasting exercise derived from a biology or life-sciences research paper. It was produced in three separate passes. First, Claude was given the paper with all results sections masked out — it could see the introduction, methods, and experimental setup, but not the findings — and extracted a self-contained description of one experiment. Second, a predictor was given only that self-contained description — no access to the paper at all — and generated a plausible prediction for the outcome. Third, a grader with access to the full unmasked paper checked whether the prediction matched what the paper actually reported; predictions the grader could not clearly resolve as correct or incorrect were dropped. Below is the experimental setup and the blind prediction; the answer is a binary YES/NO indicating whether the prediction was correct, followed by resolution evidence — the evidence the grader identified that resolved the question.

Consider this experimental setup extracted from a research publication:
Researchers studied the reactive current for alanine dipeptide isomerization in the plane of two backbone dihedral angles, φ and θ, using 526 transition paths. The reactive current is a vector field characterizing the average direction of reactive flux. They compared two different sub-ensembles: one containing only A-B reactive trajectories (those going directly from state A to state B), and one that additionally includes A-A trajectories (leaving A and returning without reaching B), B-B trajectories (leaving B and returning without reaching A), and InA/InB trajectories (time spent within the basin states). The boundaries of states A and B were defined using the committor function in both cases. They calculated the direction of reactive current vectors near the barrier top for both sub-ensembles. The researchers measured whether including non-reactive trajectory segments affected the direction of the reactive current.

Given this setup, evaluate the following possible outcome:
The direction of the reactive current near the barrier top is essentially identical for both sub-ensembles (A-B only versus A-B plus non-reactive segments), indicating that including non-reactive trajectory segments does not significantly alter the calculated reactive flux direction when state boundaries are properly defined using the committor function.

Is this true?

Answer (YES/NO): NO